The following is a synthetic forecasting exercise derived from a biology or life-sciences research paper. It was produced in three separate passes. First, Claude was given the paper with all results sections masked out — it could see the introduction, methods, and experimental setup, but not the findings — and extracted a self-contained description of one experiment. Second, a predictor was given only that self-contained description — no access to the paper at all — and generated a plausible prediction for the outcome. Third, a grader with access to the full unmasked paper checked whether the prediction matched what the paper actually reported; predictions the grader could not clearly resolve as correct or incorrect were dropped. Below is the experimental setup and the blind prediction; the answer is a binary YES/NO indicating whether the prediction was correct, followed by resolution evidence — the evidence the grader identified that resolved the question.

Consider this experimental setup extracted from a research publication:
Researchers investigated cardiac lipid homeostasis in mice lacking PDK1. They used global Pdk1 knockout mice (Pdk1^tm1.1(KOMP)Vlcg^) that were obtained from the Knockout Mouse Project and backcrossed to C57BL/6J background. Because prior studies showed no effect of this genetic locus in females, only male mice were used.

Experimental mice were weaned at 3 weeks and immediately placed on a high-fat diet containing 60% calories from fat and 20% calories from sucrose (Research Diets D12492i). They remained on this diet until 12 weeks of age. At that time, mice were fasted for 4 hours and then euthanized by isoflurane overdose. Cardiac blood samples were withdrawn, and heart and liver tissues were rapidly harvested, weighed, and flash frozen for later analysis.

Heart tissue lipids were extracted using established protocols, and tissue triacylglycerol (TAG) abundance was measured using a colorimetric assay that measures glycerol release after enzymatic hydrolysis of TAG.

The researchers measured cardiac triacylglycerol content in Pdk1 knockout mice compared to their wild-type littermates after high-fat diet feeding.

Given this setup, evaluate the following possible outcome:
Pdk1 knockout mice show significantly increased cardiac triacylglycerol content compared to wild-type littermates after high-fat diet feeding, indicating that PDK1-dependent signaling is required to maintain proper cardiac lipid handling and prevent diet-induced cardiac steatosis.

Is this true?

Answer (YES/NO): YES